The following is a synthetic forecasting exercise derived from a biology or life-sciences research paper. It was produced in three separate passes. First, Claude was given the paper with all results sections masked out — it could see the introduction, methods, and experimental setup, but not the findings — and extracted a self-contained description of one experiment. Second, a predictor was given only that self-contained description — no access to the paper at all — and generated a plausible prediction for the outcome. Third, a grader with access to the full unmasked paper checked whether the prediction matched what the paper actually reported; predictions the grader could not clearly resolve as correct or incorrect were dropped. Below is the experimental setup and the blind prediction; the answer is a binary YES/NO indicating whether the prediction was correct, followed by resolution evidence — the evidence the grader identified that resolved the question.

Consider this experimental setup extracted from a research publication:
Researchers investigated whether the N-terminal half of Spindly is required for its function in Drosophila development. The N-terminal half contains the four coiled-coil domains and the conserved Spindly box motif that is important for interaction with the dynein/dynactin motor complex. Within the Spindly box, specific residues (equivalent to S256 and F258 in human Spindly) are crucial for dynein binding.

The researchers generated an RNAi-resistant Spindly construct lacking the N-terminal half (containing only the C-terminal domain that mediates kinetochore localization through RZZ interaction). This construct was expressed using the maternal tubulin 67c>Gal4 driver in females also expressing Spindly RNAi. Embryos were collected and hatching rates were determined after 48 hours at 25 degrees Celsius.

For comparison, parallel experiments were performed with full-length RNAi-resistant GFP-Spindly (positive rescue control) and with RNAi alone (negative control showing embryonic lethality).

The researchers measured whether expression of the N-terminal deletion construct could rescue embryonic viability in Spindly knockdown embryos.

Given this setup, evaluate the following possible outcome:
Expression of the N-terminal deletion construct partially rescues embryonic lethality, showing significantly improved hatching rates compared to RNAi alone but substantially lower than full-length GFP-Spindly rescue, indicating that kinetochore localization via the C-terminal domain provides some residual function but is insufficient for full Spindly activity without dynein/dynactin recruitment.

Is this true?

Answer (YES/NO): NO